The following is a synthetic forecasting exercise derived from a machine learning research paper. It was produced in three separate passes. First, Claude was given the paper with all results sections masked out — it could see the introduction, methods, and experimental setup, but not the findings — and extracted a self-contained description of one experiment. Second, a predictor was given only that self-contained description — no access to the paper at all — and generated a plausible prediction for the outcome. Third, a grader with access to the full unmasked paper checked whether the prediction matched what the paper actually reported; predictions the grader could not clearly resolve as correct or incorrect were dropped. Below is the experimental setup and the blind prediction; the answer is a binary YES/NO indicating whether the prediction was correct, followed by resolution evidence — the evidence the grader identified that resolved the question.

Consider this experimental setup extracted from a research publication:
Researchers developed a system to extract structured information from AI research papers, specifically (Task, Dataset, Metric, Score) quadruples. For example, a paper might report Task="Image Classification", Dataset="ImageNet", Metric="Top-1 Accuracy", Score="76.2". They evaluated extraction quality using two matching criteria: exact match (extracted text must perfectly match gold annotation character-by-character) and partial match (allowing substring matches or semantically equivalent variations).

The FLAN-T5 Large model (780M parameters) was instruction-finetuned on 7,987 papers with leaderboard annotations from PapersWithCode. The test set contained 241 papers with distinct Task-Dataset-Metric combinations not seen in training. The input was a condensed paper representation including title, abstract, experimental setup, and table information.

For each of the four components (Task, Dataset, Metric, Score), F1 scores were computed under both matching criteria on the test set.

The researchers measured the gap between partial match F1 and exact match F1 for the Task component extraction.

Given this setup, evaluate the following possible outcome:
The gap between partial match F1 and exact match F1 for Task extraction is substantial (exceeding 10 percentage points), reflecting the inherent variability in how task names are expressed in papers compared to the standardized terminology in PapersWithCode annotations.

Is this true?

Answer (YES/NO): YES